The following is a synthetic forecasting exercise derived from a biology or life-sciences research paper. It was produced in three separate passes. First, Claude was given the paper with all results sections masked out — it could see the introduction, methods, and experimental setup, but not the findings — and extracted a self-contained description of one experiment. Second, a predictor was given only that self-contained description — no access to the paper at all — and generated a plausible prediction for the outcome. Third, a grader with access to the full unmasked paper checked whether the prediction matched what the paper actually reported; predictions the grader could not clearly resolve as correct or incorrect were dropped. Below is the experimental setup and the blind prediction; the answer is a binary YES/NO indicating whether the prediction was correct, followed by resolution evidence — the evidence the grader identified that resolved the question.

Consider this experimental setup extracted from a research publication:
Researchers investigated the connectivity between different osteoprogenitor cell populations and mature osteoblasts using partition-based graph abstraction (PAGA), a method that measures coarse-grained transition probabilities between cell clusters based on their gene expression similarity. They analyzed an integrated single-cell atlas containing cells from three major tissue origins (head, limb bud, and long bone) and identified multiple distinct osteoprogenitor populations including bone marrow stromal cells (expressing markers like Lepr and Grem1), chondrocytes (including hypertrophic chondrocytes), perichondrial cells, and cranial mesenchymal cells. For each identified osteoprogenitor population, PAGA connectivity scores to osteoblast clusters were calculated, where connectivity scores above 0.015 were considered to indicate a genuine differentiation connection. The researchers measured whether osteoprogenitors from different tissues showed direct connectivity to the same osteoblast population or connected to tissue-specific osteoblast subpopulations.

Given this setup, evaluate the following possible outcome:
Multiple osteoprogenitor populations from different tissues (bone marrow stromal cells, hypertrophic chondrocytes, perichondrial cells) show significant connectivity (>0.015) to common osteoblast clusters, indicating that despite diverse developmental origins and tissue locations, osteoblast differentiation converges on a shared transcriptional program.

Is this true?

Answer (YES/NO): YES